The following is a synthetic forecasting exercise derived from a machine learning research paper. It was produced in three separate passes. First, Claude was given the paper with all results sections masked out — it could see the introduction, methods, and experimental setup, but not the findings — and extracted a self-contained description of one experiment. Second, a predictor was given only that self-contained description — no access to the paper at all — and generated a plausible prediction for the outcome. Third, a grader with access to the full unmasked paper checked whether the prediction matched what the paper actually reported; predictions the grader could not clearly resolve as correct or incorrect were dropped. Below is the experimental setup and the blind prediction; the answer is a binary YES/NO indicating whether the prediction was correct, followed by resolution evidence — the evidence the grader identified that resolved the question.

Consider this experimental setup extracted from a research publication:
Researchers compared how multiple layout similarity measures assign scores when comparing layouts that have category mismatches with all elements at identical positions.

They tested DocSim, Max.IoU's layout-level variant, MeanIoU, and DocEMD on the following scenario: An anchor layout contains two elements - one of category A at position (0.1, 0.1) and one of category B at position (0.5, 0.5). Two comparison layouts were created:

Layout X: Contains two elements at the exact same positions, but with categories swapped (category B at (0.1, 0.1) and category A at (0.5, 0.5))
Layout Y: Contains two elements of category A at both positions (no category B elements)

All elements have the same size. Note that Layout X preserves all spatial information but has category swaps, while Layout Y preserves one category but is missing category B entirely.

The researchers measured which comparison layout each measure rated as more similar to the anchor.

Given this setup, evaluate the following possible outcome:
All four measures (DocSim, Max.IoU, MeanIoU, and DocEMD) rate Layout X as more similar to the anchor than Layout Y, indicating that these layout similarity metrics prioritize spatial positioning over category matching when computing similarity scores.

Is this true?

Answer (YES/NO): NO